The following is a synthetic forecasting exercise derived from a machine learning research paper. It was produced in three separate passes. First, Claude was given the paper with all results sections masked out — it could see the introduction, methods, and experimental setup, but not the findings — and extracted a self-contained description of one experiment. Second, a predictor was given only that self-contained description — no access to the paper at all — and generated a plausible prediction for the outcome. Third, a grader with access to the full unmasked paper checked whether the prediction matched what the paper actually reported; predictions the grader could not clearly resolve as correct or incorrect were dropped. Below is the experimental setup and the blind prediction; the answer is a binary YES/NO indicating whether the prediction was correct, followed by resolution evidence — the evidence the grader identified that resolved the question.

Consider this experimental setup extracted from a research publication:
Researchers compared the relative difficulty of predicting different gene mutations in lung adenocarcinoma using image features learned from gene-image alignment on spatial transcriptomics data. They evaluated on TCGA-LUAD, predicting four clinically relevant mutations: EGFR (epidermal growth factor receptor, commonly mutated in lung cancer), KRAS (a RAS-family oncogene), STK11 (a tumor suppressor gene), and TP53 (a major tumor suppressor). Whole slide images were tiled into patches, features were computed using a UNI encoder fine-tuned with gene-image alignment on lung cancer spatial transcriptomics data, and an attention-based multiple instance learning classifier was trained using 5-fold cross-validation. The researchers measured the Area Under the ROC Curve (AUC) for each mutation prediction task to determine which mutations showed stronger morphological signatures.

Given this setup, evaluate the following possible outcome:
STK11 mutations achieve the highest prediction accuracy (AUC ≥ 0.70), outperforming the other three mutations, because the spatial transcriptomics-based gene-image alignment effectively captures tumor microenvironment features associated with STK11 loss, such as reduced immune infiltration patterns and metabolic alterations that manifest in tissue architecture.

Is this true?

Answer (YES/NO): YES